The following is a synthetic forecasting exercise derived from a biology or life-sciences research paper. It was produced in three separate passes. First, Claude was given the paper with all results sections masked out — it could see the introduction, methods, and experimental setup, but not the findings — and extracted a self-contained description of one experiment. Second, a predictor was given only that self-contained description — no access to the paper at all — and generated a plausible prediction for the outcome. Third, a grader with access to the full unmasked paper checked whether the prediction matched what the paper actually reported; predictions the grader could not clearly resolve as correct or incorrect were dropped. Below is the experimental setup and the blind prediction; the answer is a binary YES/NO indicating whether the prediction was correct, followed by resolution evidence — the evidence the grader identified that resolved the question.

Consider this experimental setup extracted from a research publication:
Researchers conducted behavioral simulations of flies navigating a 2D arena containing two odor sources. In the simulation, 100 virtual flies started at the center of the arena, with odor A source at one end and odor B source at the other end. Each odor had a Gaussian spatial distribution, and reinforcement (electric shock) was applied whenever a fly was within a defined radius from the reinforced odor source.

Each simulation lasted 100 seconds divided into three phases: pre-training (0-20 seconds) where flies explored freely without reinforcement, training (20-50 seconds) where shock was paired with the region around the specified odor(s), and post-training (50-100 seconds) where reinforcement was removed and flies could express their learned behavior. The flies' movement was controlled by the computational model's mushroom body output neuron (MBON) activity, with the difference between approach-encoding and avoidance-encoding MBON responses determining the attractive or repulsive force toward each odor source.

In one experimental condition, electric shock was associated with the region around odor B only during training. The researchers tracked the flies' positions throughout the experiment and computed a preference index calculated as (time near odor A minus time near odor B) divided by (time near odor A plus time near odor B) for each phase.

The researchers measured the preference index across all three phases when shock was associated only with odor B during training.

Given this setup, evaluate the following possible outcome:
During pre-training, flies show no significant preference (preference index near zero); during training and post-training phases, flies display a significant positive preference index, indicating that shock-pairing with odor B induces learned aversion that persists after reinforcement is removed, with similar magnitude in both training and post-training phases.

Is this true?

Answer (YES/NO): NO